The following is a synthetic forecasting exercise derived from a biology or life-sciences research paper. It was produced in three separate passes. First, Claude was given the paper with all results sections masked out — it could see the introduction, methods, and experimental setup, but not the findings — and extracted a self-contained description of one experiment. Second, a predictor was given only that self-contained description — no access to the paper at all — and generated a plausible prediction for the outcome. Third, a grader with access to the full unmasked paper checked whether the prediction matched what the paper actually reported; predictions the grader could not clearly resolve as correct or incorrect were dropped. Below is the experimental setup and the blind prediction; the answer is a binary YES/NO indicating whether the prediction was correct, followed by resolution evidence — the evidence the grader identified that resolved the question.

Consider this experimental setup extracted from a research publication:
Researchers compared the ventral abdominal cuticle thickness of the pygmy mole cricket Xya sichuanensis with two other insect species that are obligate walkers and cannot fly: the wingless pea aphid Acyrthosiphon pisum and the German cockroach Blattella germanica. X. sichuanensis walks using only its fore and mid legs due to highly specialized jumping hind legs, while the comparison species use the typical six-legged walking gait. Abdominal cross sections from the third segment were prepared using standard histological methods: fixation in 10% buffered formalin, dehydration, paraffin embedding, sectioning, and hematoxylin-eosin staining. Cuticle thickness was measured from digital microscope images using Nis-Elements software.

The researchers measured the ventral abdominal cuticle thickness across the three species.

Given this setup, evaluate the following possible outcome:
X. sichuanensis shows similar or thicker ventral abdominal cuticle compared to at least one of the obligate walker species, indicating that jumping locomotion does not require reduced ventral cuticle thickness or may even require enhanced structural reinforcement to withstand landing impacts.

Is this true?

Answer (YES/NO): NO